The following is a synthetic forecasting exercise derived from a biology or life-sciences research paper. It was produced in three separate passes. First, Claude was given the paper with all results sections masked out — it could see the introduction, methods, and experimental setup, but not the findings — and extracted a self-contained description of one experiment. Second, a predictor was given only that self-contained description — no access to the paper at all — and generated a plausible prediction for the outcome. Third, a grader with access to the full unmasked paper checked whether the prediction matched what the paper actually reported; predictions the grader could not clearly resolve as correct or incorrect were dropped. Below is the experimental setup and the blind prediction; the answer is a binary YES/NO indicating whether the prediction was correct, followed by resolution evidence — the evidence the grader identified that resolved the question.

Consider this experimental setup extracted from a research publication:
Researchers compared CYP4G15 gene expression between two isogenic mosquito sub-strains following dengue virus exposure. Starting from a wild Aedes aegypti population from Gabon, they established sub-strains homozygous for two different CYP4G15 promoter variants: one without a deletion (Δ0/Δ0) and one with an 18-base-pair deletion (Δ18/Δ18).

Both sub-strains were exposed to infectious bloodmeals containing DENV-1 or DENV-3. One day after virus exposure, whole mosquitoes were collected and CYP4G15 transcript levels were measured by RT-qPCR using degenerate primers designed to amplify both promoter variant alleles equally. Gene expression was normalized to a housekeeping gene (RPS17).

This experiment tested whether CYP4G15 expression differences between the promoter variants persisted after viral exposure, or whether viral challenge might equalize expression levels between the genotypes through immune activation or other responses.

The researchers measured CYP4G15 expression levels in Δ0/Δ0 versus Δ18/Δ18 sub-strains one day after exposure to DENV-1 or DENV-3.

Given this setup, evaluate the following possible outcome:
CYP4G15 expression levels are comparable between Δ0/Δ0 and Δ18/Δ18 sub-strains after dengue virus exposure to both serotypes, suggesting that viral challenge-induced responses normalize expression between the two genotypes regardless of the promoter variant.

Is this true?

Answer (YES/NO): NO